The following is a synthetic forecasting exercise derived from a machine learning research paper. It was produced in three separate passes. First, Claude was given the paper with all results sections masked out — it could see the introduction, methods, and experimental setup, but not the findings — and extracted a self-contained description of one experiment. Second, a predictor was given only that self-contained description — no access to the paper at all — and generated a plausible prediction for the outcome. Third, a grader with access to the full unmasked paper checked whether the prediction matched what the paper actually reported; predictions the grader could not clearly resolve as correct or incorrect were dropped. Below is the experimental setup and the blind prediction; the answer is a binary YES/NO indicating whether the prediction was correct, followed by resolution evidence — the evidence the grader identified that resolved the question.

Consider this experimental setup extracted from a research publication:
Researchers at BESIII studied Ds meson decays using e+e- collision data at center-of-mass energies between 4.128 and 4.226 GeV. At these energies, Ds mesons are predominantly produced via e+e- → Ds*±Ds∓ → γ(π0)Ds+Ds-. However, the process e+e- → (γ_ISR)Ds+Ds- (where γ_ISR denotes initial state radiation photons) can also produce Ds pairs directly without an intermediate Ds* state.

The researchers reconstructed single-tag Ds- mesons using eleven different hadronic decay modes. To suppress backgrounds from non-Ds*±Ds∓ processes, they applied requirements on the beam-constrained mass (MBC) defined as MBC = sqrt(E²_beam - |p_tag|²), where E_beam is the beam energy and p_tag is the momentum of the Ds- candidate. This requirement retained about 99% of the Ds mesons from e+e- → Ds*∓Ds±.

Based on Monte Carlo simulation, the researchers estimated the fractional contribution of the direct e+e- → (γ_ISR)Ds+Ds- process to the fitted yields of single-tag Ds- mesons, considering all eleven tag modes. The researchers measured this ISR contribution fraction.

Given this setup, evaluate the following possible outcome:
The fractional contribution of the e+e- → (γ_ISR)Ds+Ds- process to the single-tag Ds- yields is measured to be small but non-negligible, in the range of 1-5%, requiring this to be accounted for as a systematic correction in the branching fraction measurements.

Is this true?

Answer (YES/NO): NO